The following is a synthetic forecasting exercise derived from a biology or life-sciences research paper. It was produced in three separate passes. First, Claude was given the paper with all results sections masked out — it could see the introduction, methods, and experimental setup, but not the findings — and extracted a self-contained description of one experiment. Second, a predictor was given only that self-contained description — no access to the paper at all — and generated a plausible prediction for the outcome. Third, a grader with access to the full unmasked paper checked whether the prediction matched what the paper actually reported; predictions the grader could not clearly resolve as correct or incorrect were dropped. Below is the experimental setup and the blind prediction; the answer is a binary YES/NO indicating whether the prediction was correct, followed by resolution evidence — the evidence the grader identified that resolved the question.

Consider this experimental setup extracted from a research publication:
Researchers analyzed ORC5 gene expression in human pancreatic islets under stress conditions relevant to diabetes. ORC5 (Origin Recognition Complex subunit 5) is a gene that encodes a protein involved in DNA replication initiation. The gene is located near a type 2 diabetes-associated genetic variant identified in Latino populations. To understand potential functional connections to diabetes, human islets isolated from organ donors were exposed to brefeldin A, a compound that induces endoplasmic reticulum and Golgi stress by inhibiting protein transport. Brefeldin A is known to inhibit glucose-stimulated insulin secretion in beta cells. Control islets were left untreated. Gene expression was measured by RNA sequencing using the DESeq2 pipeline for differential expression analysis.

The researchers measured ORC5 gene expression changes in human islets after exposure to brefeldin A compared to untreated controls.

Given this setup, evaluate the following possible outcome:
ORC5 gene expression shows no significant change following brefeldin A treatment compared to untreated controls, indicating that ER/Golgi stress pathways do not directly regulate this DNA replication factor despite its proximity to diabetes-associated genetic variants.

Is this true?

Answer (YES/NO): NO